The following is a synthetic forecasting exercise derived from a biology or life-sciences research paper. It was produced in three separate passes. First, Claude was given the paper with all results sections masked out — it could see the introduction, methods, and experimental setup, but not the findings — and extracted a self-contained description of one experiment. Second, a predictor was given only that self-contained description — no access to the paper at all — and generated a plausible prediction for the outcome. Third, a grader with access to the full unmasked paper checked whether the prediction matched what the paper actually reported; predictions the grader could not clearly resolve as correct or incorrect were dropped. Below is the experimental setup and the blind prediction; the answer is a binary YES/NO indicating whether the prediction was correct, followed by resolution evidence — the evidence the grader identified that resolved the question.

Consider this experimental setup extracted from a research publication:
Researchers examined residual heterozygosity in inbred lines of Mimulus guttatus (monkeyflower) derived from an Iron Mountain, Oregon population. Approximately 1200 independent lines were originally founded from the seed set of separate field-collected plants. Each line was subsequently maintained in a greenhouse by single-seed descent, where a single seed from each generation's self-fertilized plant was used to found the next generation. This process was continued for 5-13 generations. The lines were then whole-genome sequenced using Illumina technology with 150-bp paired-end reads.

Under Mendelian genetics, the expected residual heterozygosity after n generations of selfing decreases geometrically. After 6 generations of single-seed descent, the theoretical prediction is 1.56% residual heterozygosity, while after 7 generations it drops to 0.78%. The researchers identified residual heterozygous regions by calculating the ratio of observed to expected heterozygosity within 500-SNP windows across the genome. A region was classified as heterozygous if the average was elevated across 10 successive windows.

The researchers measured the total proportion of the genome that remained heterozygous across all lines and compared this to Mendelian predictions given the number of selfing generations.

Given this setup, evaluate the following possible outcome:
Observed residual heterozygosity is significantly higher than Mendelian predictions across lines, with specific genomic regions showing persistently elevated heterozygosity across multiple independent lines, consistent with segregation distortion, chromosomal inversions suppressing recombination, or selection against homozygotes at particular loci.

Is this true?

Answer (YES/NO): NO